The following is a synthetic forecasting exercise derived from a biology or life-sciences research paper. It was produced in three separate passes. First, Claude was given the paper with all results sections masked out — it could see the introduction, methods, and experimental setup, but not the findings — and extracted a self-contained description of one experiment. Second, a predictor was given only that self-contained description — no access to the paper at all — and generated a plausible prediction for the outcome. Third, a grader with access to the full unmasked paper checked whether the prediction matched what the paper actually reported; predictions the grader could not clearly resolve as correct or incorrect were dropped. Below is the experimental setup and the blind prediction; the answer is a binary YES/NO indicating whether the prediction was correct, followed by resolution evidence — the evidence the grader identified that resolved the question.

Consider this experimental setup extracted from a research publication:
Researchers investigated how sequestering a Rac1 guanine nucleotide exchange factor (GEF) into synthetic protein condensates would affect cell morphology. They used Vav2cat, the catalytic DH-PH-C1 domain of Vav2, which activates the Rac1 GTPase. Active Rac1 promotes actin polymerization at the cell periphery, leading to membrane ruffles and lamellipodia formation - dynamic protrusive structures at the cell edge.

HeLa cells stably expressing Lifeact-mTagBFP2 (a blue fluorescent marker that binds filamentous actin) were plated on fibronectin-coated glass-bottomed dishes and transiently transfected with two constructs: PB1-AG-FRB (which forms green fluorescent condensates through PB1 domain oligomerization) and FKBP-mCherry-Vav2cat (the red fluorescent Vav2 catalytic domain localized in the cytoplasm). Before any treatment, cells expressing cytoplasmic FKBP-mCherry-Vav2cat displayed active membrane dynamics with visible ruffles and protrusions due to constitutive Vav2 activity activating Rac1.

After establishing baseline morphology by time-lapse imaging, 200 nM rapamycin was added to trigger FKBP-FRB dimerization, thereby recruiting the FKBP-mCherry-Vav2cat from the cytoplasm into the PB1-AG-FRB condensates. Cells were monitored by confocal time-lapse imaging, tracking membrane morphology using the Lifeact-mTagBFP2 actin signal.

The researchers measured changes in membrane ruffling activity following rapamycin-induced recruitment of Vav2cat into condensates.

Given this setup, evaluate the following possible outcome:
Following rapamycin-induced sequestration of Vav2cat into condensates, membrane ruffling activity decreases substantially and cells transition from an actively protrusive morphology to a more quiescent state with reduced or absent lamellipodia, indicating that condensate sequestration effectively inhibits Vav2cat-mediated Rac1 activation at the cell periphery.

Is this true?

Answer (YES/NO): YES